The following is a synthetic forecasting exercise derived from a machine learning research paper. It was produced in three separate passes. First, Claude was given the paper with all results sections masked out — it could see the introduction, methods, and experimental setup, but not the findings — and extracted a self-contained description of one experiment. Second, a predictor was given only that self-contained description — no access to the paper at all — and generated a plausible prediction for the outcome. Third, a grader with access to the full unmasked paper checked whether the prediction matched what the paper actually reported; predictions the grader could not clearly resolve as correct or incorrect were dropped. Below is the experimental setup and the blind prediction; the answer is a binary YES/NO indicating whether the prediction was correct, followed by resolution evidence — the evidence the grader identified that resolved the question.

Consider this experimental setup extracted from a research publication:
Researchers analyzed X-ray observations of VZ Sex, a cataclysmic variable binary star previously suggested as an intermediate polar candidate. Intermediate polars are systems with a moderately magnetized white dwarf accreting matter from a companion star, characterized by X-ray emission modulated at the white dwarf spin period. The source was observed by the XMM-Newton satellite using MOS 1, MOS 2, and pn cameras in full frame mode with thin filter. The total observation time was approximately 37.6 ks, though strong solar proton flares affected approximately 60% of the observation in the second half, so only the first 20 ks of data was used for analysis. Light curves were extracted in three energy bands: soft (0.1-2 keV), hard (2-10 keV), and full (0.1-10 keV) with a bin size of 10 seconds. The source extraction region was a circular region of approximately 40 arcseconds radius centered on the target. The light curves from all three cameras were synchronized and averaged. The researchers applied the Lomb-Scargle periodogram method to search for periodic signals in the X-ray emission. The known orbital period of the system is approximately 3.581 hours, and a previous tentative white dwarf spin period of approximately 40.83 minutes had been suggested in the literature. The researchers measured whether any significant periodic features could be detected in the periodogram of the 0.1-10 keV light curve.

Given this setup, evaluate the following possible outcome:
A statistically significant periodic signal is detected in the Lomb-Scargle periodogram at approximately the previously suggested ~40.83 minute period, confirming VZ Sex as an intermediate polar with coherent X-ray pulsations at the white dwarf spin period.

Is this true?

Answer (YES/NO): NO